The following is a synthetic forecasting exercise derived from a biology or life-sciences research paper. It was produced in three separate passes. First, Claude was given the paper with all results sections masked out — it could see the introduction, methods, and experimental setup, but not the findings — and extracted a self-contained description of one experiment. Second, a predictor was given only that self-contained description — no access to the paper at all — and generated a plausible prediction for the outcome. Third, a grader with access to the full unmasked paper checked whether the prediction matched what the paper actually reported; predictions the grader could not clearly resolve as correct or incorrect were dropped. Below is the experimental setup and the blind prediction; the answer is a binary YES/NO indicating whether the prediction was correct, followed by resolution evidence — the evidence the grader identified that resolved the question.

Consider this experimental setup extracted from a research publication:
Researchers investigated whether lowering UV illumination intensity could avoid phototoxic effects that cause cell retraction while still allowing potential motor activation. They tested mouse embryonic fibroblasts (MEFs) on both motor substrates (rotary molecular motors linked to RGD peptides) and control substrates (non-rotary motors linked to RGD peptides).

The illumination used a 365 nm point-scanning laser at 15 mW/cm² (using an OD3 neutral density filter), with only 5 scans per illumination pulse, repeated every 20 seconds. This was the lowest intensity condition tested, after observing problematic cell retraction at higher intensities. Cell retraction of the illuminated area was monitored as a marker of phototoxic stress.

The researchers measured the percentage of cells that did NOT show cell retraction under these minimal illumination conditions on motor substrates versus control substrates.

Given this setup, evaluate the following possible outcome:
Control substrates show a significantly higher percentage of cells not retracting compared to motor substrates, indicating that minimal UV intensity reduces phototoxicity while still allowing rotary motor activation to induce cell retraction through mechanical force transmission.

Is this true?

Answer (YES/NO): NO